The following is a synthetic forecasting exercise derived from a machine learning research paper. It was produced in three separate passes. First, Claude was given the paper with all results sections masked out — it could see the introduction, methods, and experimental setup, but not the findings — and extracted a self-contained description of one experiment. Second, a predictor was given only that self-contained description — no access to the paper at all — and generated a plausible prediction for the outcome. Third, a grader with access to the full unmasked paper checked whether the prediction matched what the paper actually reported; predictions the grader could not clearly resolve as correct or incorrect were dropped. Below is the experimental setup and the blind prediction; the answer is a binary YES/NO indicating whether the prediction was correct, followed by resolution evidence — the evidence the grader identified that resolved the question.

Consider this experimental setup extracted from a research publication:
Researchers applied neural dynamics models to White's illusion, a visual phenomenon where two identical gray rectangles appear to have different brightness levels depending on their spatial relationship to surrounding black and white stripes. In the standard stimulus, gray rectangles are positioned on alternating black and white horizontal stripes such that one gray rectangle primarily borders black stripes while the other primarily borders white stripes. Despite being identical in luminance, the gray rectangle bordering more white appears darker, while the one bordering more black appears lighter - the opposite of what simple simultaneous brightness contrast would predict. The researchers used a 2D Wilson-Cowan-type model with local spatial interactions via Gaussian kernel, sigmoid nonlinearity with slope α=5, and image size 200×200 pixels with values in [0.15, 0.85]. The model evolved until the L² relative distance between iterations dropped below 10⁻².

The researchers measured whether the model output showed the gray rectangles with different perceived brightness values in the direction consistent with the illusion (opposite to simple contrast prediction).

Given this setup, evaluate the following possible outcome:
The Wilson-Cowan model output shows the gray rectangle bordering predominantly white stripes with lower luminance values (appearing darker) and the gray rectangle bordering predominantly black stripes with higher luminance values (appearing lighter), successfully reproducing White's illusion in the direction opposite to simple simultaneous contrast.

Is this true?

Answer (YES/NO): YES